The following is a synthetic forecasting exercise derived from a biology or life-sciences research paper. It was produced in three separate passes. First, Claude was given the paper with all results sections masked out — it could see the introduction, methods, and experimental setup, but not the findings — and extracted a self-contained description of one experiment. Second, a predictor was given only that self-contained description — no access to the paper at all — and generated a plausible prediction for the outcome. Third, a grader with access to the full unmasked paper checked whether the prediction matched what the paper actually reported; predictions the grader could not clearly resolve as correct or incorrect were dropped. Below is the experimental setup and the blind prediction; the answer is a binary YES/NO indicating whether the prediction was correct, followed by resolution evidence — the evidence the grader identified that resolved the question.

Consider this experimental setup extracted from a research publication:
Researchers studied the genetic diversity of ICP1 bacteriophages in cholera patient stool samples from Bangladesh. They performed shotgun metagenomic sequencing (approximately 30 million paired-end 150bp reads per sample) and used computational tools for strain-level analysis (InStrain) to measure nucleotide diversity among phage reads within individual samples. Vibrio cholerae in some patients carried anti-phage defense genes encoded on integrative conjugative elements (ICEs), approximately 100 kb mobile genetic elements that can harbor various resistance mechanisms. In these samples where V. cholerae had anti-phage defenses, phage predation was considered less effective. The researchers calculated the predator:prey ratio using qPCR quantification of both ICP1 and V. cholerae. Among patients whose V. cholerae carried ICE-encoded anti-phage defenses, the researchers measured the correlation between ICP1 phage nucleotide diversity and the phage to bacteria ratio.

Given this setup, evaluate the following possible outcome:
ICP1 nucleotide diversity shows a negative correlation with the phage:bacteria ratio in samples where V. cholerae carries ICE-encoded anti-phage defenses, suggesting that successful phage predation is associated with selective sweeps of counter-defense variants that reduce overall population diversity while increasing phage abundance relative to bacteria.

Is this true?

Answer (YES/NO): YES